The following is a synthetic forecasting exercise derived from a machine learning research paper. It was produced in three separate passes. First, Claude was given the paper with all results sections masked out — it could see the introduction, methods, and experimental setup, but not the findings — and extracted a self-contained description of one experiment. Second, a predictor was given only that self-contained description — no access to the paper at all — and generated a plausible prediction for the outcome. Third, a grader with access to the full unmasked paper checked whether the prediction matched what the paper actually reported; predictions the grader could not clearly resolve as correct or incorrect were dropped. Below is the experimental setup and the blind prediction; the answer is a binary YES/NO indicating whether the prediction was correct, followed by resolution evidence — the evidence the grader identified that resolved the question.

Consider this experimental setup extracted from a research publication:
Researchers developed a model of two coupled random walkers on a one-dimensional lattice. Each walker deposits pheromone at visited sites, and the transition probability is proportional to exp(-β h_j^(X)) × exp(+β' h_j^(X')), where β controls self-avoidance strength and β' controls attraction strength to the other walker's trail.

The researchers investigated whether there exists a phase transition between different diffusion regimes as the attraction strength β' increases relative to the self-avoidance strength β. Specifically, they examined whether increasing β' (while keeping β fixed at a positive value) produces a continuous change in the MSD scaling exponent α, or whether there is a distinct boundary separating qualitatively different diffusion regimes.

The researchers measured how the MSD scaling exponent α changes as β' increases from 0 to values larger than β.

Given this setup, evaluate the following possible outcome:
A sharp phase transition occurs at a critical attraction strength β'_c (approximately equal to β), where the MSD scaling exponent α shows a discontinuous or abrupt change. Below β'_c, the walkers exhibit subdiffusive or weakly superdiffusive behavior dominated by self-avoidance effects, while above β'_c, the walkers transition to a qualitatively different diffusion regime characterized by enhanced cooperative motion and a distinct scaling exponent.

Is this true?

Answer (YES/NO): NO